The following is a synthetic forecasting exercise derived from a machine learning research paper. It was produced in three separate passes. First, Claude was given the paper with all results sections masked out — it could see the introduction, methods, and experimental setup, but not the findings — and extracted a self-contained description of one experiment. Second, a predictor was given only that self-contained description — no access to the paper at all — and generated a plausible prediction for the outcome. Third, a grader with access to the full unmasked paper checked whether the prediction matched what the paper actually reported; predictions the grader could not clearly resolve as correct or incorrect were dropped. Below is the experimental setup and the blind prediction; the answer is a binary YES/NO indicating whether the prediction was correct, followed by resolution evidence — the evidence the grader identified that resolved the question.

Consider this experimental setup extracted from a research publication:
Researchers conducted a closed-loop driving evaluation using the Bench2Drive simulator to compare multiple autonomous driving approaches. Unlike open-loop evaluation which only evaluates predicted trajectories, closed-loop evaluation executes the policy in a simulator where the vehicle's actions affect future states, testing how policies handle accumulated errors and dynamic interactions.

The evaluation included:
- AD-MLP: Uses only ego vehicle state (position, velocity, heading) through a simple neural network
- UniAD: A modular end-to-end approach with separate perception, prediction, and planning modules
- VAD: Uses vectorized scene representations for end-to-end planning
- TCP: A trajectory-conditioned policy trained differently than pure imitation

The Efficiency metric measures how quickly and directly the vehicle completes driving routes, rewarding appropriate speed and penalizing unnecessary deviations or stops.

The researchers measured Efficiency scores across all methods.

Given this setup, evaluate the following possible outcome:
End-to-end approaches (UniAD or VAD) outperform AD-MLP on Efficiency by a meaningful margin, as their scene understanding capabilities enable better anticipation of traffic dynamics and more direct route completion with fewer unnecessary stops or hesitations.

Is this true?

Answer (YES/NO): YES